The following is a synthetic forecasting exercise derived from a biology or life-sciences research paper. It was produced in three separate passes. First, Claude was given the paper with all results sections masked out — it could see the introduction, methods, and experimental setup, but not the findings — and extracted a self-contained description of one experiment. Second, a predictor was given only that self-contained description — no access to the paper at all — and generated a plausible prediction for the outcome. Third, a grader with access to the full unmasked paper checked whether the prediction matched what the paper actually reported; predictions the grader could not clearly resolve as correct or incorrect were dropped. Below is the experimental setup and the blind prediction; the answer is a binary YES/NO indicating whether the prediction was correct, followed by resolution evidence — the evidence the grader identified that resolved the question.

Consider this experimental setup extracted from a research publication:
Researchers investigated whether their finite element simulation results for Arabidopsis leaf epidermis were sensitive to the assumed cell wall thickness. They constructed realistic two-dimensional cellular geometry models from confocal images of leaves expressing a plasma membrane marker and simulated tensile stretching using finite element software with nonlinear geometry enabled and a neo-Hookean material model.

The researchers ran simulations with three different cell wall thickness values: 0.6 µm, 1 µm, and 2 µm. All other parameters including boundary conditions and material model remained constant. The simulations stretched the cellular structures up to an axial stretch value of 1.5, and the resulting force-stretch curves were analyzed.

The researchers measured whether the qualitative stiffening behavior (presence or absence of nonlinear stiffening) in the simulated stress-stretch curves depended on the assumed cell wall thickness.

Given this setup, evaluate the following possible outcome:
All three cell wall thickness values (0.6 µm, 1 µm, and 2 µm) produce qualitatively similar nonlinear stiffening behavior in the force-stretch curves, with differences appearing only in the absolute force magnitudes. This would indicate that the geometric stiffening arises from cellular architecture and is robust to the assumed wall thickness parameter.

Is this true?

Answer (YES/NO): NO